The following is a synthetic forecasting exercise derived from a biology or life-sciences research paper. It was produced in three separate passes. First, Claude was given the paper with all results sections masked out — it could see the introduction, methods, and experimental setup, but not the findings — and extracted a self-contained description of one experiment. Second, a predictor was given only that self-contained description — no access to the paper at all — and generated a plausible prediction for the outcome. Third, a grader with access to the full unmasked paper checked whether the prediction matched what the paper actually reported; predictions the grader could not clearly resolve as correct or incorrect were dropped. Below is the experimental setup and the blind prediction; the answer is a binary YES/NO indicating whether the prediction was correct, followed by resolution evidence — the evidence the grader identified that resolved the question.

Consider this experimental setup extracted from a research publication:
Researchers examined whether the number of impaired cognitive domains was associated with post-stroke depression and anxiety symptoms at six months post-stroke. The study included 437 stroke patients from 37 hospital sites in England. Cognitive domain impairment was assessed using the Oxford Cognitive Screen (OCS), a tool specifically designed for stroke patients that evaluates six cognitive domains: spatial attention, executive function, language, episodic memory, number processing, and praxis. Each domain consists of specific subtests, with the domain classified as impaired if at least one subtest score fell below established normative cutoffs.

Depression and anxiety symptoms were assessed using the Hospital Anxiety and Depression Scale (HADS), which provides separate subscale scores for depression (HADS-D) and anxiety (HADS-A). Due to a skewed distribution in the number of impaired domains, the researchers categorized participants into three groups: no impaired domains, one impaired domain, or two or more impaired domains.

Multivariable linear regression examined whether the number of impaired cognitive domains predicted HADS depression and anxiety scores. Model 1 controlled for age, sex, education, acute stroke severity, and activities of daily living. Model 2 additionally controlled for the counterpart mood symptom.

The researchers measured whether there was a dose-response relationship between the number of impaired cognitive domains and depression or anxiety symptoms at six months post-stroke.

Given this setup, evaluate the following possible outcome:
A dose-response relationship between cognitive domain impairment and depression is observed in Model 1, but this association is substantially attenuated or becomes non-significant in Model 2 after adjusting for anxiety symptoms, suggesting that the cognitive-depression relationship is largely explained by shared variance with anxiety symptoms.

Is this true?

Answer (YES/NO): NO